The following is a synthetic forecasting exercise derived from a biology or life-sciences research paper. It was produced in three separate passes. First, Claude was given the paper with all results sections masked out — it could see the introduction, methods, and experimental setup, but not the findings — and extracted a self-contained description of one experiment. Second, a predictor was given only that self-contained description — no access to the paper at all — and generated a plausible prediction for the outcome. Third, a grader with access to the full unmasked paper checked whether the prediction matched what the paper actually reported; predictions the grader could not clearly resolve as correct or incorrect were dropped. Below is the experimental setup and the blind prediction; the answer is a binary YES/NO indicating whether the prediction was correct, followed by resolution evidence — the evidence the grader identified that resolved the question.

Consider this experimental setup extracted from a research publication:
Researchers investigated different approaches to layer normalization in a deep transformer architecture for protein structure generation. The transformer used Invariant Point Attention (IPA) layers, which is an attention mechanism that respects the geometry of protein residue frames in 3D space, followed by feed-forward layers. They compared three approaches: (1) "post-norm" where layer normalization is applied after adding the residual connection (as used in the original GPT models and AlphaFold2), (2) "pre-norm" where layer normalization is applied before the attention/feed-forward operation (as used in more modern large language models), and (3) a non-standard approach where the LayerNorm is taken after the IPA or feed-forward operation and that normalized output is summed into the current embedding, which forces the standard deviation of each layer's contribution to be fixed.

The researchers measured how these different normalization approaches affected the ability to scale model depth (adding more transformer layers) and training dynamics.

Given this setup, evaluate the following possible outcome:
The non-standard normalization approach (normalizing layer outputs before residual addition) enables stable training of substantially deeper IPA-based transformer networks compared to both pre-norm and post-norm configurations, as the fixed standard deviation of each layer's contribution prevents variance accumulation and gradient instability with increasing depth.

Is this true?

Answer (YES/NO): NO